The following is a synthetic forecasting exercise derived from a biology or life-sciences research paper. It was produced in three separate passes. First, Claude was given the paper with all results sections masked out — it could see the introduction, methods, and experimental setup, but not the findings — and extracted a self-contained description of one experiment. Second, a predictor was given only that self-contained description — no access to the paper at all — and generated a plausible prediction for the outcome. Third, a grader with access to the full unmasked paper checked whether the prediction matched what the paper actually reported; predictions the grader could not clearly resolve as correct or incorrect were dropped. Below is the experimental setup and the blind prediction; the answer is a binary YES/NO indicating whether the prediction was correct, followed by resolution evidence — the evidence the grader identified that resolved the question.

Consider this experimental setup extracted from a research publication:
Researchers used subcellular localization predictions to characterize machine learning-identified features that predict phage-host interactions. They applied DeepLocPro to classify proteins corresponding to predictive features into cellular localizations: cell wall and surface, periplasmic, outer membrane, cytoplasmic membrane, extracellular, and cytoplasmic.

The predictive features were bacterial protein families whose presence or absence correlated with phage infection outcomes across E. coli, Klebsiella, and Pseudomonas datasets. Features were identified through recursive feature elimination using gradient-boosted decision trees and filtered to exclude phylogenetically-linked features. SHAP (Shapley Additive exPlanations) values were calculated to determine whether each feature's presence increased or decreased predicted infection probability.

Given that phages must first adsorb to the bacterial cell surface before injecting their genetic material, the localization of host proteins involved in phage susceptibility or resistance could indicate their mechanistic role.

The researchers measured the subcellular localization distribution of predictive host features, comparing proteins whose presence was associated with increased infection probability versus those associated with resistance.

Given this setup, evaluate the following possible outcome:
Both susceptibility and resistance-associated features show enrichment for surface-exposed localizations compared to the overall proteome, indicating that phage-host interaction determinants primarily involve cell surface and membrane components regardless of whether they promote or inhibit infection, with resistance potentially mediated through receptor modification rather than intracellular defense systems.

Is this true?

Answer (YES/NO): NO